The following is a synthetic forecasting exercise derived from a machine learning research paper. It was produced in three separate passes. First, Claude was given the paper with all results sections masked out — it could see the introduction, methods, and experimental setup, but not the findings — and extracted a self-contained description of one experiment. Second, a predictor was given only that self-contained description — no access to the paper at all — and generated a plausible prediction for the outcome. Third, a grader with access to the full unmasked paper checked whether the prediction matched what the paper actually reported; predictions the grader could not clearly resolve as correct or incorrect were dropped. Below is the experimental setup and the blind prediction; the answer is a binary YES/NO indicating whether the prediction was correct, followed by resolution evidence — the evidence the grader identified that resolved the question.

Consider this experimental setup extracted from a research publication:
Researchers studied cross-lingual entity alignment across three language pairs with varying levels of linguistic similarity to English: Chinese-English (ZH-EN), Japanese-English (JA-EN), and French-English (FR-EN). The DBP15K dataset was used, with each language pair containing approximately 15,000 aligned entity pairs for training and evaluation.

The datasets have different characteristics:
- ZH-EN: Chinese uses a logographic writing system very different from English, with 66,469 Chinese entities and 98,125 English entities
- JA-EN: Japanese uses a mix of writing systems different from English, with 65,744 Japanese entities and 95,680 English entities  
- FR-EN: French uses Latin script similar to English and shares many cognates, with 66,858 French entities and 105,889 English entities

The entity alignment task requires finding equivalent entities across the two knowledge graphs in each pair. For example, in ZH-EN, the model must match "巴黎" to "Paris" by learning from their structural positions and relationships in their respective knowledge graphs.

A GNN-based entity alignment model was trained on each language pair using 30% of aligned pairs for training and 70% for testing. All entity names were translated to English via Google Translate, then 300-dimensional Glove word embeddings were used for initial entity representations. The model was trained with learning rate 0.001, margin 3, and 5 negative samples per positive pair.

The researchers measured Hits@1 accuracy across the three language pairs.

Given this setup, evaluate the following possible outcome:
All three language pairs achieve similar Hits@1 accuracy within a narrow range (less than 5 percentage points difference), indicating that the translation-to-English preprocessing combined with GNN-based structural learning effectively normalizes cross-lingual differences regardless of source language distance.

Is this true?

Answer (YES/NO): NO